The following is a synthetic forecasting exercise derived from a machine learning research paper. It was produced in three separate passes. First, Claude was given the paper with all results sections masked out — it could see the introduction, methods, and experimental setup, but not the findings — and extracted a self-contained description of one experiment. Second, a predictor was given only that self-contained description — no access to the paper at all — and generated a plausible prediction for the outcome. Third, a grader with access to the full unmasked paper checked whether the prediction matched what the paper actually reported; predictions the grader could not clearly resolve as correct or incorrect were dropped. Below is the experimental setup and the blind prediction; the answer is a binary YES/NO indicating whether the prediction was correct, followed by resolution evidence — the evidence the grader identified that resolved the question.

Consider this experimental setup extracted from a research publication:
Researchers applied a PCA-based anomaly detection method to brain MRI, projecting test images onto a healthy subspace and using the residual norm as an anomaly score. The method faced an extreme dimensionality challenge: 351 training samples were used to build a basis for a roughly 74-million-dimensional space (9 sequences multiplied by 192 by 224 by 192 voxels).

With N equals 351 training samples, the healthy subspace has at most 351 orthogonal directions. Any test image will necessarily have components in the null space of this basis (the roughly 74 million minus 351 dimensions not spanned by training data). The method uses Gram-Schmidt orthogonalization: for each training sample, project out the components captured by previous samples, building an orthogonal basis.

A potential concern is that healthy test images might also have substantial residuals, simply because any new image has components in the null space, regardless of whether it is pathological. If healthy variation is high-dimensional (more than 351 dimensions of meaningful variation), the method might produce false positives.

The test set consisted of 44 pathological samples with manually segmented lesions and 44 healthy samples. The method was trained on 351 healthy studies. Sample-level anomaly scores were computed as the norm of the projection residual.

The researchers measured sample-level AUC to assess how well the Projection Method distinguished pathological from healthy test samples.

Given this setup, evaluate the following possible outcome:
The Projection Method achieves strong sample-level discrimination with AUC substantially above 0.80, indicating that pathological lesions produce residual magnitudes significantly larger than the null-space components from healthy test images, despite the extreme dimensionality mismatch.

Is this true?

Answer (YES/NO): NO